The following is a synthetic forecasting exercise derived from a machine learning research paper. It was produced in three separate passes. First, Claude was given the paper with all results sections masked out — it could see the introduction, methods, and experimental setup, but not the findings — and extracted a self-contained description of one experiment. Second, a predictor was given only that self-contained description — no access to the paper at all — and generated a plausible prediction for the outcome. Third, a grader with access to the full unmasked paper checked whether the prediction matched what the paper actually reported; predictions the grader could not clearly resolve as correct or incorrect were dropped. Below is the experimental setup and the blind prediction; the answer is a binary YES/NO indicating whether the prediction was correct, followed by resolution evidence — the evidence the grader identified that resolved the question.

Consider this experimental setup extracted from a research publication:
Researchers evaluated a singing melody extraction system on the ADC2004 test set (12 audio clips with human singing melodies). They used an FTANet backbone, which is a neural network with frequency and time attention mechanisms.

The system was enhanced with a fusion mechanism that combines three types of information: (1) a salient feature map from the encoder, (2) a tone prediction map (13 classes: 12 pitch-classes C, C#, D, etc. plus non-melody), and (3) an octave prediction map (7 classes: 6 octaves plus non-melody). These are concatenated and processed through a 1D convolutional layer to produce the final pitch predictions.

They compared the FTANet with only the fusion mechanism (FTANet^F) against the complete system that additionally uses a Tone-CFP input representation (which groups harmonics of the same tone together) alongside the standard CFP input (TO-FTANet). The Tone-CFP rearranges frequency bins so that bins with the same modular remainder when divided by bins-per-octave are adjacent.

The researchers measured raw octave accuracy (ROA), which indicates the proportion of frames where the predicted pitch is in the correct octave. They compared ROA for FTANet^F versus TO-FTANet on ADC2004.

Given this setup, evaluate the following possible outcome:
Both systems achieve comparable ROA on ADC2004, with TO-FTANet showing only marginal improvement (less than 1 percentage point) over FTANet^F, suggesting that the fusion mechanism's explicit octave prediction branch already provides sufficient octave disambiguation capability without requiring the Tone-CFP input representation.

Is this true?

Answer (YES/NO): NO